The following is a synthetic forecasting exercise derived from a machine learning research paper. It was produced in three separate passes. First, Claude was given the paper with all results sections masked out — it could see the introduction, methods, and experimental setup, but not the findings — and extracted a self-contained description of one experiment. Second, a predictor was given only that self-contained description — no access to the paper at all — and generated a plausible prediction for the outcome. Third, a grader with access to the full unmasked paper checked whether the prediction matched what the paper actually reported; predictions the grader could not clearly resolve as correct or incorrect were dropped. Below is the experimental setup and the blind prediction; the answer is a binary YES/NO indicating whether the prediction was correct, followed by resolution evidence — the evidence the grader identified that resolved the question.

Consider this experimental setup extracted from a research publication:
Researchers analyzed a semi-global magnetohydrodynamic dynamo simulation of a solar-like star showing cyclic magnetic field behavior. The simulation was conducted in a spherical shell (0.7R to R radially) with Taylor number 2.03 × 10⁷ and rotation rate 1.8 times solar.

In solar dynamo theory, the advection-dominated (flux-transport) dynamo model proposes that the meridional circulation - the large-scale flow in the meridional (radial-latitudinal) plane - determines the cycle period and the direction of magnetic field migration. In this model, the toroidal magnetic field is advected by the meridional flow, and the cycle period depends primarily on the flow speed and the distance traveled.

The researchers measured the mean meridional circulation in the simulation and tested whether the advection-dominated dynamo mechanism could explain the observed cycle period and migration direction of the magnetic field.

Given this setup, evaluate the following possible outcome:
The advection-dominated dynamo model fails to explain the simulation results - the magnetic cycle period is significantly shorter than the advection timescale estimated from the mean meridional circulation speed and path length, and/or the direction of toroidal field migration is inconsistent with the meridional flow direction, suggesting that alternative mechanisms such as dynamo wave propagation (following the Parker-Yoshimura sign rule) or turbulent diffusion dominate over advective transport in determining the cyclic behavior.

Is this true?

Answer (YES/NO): YES